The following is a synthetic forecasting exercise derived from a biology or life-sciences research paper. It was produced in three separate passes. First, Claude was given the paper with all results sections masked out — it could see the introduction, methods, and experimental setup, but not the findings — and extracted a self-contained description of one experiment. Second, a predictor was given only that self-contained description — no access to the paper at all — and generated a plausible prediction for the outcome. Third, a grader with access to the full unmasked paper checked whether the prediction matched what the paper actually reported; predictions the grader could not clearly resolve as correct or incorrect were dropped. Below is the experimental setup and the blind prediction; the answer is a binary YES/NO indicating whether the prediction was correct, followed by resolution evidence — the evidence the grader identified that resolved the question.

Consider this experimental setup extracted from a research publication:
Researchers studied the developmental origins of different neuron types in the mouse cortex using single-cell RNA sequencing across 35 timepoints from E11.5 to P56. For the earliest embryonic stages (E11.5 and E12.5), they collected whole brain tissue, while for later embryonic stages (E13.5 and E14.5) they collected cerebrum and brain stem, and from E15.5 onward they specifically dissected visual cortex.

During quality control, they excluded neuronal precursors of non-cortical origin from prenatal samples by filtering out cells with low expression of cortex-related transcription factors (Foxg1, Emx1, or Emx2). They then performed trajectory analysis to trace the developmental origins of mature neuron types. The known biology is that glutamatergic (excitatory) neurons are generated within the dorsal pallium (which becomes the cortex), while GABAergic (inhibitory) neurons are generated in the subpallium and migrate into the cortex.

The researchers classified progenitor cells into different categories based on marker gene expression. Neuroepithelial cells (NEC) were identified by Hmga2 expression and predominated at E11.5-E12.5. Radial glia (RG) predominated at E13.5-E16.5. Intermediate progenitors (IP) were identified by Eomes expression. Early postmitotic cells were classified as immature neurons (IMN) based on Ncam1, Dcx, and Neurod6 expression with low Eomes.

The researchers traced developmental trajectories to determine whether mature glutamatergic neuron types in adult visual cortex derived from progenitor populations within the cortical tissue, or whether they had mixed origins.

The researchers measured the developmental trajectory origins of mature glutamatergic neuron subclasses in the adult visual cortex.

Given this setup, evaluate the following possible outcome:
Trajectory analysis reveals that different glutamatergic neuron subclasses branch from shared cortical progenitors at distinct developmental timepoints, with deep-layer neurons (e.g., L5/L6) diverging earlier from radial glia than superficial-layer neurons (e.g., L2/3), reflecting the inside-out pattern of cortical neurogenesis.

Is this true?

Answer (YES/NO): NO